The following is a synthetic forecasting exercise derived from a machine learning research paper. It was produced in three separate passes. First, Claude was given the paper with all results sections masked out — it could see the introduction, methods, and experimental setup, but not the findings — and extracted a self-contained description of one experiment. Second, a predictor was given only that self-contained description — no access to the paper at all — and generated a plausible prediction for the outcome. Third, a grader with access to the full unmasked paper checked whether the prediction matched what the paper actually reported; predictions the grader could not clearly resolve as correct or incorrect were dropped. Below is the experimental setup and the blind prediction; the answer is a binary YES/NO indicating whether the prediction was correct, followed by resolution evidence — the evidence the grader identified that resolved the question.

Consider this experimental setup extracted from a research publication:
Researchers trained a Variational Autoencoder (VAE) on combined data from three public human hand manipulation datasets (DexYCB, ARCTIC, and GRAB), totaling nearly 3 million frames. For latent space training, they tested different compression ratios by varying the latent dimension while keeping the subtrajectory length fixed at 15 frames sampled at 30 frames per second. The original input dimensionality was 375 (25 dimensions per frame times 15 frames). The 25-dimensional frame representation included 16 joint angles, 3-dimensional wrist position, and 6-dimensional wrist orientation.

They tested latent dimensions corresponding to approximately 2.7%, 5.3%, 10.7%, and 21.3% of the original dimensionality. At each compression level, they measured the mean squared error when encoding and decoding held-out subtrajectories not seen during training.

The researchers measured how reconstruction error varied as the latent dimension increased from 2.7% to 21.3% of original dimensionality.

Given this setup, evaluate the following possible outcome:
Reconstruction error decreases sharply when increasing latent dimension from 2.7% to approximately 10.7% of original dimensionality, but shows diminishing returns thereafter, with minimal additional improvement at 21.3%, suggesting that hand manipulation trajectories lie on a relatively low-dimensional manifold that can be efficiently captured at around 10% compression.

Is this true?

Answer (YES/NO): NO